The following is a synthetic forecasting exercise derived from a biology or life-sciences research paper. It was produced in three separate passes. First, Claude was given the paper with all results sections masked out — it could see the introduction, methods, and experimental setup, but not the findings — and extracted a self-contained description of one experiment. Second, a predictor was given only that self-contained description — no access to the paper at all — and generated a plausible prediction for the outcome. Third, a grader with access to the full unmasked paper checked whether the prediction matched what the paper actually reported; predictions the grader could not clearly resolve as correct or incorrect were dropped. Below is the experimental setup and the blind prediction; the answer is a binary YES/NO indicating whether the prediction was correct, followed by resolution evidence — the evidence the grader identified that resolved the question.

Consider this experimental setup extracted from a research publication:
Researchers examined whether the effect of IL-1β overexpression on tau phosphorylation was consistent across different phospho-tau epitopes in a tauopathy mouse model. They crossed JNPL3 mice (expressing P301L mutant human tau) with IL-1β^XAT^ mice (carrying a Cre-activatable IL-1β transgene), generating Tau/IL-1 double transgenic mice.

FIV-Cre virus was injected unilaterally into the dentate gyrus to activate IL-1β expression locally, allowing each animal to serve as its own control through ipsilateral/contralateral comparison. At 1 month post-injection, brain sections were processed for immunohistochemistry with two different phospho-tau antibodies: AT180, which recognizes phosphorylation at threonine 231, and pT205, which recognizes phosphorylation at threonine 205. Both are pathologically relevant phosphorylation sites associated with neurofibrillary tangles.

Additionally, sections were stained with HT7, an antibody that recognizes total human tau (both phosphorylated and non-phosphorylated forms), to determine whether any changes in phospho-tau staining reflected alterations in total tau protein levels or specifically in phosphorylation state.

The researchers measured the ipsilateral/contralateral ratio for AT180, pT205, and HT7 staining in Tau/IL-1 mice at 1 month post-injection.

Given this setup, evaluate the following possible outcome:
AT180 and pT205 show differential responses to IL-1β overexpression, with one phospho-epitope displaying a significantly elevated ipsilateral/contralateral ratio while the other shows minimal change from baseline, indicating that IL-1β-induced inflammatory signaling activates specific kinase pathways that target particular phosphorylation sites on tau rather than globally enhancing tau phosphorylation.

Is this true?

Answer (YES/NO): NO